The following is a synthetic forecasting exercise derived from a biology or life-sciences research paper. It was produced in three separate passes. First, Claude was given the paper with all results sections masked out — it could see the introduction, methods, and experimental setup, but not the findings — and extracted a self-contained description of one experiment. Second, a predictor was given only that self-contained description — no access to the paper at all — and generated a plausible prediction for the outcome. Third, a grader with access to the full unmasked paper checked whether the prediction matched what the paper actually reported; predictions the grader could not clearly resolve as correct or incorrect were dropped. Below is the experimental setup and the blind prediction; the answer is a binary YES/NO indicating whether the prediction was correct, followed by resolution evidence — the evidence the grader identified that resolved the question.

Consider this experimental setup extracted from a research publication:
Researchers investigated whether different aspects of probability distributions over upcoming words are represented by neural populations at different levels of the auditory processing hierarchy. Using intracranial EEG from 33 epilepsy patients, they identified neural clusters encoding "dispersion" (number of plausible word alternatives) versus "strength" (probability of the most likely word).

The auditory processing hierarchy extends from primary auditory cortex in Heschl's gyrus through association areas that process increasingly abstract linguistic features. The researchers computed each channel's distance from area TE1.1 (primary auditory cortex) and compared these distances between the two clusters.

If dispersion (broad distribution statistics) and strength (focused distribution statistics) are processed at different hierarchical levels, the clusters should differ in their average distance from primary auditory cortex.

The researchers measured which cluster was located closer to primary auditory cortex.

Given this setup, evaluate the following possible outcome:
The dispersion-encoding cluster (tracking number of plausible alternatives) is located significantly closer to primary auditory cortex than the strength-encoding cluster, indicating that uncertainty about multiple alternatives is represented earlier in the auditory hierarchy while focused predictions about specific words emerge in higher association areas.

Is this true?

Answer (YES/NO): YES